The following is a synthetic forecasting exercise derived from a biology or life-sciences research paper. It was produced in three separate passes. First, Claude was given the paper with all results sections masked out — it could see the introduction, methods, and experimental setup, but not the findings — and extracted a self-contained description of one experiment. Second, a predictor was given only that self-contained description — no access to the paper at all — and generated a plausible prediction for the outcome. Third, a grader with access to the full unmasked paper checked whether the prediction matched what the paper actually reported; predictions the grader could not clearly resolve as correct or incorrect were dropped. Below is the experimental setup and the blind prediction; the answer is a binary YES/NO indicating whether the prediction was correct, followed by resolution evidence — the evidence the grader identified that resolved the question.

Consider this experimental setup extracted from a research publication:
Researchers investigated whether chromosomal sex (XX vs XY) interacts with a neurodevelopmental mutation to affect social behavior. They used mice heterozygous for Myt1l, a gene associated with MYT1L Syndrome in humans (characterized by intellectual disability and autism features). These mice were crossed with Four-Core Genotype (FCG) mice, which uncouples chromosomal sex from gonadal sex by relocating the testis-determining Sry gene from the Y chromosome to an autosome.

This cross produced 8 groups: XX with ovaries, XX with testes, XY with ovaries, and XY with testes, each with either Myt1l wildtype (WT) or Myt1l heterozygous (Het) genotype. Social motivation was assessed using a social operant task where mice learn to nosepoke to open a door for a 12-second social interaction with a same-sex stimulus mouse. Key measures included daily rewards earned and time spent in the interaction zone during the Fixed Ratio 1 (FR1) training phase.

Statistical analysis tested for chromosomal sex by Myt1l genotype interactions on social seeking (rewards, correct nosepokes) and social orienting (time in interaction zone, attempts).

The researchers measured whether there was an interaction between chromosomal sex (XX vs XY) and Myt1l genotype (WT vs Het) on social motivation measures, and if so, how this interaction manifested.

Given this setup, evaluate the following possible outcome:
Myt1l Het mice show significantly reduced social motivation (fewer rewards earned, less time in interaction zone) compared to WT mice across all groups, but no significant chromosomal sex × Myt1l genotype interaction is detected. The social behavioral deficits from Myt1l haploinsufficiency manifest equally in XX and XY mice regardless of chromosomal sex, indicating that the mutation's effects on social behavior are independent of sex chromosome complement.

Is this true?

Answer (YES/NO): NO